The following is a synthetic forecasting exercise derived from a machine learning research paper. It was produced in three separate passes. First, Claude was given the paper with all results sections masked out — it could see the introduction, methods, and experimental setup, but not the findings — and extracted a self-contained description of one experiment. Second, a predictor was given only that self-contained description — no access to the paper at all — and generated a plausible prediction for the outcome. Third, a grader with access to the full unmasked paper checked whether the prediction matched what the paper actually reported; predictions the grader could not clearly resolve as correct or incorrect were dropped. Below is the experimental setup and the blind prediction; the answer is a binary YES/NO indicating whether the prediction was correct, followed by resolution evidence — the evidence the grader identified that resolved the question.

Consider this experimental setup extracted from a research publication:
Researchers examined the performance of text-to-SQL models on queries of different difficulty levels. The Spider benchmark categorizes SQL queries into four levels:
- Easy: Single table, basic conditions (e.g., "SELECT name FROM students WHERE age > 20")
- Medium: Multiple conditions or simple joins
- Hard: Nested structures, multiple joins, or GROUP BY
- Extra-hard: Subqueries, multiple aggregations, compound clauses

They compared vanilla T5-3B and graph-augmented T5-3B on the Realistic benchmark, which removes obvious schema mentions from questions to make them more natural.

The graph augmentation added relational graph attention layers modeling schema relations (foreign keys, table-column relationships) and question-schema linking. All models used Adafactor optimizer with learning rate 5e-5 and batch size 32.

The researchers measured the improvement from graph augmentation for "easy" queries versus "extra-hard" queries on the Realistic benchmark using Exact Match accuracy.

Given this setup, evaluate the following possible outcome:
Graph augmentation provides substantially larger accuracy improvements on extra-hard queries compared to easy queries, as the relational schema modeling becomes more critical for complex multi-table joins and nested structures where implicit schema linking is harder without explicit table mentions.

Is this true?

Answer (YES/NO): YES